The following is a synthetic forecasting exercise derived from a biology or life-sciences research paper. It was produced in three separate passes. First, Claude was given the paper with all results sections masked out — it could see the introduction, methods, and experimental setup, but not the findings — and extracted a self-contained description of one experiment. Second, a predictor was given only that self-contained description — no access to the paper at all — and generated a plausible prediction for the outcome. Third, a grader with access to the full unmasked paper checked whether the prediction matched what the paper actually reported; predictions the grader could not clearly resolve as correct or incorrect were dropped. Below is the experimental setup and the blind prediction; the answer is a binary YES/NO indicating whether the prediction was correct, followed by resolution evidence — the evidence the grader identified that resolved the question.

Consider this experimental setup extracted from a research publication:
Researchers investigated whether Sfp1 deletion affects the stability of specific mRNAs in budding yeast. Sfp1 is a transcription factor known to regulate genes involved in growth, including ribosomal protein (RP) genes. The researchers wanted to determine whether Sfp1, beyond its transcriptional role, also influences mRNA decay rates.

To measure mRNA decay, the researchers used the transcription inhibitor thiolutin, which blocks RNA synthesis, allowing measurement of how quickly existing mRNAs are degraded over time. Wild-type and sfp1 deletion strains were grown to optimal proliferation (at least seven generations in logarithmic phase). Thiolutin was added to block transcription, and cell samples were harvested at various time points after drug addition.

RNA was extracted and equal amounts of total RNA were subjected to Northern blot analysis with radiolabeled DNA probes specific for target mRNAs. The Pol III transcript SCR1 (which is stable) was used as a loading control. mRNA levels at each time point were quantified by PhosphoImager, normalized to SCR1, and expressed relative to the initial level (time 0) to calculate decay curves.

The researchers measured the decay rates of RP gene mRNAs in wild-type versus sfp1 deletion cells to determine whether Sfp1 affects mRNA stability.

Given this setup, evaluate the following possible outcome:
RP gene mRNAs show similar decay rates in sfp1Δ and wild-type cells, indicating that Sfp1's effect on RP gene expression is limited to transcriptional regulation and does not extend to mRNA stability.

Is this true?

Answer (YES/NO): NO